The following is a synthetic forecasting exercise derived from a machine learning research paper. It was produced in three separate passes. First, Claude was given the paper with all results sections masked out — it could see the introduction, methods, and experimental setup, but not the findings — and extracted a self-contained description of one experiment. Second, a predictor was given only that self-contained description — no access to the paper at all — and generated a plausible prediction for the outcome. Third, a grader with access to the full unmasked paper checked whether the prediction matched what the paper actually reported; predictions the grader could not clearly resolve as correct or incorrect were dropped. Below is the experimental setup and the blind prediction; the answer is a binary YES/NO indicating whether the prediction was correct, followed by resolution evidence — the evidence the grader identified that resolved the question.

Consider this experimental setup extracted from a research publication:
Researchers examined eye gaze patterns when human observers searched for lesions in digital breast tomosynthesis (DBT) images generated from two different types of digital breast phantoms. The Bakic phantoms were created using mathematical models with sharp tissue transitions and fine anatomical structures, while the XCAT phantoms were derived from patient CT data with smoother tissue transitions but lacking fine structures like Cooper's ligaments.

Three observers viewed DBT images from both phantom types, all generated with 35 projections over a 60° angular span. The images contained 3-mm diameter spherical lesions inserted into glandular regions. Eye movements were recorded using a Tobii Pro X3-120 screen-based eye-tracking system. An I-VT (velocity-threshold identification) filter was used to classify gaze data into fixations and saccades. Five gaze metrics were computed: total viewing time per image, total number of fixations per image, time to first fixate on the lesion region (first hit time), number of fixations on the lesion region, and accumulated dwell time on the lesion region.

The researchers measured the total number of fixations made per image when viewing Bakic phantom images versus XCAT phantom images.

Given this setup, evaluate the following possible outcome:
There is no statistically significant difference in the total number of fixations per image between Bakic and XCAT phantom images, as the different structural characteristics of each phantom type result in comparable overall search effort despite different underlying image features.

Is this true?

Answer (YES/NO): NO